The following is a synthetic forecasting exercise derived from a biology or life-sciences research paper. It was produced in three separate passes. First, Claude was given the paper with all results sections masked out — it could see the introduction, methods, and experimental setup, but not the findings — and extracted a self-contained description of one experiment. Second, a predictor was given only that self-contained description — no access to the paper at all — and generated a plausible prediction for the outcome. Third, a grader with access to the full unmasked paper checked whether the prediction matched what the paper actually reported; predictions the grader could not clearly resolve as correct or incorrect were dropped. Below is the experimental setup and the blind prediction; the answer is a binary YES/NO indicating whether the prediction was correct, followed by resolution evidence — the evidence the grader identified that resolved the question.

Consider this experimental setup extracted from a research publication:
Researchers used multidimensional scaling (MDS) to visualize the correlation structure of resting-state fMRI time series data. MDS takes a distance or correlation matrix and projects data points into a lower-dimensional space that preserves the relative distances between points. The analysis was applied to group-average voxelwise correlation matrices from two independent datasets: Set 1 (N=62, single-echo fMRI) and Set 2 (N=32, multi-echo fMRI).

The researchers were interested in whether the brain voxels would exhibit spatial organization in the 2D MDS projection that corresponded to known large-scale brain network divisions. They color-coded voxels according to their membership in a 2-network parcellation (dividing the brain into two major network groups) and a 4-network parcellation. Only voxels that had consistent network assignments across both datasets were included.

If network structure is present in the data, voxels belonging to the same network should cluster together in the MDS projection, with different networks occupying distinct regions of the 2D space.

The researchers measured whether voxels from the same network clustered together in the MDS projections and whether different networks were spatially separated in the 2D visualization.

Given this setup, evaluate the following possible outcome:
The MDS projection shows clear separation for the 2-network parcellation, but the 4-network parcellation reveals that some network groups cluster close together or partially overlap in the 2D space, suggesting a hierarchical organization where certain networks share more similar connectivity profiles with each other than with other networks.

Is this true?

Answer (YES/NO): YES